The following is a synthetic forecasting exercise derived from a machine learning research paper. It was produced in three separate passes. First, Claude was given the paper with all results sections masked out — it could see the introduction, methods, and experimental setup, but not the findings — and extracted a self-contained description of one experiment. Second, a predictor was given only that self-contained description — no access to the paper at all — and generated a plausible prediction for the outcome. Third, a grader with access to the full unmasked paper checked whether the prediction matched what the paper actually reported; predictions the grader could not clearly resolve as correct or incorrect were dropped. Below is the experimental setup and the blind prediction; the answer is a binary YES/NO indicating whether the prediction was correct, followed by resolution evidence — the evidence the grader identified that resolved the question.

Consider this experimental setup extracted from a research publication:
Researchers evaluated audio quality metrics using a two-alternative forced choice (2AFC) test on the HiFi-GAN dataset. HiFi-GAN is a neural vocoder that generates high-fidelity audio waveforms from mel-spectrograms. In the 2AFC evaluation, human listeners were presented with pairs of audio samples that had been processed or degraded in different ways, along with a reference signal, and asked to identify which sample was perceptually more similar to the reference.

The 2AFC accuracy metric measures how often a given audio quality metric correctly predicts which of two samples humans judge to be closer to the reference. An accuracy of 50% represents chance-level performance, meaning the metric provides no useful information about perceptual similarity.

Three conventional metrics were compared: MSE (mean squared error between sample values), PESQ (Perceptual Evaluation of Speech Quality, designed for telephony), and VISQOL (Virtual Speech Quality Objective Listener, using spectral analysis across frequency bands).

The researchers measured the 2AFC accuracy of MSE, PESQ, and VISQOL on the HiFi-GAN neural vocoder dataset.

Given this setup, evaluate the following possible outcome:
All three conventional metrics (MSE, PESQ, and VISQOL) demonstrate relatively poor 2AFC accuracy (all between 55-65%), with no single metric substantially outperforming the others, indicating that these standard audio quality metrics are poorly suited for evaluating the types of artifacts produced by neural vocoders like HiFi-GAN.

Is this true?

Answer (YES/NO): NO